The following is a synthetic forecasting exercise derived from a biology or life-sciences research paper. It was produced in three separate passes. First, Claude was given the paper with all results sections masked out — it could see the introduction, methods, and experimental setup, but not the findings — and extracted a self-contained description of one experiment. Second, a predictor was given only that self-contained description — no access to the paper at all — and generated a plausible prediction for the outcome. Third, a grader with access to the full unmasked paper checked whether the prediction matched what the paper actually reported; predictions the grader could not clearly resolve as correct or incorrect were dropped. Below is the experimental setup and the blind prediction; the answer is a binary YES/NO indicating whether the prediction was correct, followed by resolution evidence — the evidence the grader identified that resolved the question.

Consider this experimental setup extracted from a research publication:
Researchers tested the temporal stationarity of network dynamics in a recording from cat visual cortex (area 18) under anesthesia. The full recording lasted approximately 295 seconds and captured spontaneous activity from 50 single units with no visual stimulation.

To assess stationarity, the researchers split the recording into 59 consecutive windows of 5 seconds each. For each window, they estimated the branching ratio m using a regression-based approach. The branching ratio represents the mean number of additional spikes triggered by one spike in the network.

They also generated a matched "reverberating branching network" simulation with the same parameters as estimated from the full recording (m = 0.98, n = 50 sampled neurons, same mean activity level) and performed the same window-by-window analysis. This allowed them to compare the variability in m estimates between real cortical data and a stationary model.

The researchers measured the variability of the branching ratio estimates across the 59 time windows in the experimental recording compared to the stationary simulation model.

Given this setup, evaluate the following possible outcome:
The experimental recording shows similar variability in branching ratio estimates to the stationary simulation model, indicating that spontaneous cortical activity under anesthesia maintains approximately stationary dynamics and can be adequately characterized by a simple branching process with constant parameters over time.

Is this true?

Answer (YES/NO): YES